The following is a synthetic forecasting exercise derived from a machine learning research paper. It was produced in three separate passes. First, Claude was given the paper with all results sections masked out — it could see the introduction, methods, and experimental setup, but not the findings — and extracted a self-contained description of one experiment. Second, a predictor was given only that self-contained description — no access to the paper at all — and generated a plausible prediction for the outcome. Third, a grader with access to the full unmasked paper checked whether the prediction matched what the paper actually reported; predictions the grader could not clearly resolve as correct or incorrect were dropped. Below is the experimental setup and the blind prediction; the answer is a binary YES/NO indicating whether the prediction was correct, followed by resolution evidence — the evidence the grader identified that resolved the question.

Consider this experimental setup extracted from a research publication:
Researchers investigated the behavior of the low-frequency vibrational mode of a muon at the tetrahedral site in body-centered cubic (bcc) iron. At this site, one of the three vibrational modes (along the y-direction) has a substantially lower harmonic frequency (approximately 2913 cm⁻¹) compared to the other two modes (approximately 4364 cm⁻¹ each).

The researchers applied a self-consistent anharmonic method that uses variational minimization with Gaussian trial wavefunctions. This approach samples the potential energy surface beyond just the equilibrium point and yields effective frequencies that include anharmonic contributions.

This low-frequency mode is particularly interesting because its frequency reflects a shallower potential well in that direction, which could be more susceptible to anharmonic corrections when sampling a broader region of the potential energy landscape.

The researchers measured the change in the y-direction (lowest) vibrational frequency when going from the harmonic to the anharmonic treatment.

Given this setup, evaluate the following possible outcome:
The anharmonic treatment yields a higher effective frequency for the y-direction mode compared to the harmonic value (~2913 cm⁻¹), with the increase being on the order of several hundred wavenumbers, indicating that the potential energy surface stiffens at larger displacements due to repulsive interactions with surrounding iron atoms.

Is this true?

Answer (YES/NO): NO